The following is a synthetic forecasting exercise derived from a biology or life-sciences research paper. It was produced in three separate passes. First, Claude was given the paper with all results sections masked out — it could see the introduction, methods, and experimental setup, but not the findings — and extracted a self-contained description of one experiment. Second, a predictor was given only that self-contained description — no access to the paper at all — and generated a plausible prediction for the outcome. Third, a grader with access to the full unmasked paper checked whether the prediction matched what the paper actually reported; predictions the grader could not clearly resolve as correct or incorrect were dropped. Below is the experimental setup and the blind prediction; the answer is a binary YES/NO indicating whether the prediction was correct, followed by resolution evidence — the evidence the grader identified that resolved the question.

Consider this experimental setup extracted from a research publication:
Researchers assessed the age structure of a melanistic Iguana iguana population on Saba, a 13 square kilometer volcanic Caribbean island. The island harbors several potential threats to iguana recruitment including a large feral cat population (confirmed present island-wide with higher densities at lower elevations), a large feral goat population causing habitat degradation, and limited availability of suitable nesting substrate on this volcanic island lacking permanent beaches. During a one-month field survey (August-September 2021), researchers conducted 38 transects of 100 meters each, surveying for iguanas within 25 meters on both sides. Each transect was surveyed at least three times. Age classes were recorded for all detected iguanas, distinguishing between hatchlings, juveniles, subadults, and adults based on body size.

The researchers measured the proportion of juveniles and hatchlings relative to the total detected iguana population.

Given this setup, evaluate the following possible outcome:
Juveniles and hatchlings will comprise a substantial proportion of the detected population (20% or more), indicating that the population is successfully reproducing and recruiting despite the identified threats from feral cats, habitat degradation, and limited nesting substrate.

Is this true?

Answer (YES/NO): NO